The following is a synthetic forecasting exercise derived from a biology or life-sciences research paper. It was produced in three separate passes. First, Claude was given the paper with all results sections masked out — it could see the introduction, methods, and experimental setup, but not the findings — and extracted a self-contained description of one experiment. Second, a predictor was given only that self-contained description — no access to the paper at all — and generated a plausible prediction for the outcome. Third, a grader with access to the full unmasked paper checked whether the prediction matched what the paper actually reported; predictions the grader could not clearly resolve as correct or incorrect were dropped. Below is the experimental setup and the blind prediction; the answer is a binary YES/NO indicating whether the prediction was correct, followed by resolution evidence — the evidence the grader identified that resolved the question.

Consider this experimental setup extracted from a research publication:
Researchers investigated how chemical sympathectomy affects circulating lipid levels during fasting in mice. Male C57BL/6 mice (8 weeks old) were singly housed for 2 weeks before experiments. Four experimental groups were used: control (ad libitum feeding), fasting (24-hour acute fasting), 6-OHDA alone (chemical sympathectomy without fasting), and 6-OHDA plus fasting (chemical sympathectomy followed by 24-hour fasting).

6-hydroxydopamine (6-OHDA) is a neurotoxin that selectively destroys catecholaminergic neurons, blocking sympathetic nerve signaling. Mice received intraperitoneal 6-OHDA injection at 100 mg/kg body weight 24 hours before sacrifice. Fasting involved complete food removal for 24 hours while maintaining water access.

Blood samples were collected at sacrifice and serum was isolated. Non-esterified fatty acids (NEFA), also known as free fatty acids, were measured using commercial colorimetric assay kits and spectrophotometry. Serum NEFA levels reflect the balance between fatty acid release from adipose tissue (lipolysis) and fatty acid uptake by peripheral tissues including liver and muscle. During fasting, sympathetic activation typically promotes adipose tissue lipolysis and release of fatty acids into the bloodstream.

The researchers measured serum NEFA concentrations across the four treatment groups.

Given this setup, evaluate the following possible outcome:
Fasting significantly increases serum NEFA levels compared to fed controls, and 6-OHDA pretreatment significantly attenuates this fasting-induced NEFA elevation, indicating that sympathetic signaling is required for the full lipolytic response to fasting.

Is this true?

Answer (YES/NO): NO